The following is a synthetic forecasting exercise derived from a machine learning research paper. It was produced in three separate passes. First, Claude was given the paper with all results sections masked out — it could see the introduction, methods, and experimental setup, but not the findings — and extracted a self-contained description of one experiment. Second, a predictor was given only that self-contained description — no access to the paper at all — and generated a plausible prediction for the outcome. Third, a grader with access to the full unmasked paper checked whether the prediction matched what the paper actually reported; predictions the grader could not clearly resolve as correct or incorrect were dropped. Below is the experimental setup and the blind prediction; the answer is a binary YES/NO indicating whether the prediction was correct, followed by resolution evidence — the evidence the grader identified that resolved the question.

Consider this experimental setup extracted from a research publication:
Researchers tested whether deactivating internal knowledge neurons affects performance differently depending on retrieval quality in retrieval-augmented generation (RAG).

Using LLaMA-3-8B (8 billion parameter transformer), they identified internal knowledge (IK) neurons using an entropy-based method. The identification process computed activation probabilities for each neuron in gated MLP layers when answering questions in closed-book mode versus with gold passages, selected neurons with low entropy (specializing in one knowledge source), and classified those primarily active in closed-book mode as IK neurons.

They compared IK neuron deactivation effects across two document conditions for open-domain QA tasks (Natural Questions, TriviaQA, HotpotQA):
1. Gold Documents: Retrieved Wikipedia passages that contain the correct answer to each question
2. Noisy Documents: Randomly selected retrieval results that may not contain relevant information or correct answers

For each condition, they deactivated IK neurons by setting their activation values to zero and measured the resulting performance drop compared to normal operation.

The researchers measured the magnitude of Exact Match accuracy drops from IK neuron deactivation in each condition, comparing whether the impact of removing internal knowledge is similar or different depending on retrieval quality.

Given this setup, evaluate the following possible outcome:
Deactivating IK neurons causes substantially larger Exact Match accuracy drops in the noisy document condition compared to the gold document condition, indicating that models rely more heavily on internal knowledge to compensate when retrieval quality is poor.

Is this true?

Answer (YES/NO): NO